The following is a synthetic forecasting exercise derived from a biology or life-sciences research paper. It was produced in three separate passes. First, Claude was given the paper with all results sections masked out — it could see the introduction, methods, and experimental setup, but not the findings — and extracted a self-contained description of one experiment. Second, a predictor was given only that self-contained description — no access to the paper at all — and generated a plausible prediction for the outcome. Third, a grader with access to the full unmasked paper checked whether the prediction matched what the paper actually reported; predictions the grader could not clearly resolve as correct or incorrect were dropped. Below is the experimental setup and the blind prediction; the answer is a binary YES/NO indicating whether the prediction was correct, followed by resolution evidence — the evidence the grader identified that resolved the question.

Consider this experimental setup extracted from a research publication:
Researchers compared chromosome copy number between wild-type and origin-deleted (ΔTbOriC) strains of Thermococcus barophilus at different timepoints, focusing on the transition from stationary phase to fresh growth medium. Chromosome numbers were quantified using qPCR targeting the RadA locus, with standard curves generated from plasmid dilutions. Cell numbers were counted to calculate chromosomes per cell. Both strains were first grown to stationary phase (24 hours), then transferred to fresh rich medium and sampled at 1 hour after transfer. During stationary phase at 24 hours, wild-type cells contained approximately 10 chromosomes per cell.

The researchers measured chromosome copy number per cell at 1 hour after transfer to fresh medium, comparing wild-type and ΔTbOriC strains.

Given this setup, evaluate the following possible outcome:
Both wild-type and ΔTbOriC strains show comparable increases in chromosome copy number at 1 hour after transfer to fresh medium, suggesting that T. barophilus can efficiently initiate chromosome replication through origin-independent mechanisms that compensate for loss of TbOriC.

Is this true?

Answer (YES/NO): NO